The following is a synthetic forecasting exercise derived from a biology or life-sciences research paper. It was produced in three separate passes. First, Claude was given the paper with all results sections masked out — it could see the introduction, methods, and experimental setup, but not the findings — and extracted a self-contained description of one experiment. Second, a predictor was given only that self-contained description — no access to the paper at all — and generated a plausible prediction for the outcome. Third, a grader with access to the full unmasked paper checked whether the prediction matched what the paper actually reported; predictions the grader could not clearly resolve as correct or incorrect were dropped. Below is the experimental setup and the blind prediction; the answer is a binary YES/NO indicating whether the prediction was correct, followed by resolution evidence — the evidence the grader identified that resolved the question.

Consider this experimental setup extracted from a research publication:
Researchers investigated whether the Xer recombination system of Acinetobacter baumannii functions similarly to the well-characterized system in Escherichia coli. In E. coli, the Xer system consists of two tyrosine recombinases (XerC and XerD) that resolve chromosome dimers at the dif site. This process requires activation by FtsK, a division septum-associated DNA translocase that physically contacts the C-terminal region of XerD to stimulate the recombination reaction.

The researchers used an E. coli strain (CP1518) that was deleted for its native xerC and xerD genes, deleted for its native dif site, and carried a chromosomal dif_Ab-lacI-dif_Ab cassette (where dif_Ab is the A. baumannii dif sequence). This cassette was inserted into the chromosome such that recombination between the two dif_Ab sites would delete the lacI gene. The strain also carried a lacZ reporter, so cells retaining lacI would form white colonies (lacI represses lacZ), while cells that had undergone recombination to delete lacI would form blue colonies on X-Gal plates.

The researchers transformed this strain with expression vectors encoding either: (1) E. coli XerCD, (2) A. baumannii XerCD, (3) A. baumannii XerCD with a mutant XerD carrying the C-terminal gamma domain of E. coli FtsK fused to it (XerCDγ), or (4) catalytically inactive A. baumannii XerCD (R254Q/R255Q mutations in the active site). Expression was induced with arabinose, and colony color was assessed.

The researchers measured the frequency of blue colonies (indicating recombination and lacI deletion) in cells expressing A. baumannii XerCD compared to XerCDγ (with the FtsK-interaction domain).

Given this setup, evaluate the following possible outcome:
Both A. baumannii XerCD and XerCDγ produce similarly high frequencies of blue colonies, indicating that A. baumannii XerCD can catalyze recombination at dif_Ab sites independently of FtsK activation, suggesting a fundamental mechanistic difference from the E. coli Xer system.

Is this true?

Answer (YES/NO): NO